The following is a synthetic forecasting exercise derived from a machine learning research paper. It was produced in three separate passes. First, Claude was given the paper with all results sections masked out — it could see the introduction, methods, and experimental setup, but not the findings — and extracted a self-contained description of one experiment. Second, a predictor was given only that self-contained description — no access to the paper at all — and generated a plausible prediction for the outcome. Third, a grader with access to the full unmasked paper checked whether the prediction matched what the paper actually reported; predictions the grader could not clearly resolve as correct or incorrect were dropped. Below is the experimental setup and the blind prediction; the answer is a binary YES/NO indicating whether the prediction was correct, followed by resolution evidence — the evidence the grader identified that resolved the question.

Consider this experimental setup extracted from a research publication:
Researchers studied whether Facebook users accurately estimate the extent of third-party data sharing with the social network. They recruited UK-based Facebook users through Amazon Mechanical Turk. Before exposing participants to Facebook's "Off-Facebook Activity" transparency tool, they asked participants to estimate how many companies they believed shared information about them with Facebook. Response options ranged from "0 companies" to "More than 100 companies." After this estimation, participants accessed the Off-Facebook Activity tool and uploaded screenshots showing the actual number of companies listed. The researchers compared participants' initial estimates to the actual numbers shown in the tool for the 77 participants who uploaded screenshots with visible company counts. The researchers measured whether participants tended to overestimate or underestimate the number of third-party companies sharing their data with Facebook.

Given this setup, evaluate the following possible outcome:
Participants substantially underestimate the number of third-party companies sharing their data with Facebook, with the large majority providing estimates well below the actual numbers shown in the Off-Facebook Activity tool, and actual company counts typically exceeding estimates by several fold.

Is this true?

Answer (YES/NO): NO